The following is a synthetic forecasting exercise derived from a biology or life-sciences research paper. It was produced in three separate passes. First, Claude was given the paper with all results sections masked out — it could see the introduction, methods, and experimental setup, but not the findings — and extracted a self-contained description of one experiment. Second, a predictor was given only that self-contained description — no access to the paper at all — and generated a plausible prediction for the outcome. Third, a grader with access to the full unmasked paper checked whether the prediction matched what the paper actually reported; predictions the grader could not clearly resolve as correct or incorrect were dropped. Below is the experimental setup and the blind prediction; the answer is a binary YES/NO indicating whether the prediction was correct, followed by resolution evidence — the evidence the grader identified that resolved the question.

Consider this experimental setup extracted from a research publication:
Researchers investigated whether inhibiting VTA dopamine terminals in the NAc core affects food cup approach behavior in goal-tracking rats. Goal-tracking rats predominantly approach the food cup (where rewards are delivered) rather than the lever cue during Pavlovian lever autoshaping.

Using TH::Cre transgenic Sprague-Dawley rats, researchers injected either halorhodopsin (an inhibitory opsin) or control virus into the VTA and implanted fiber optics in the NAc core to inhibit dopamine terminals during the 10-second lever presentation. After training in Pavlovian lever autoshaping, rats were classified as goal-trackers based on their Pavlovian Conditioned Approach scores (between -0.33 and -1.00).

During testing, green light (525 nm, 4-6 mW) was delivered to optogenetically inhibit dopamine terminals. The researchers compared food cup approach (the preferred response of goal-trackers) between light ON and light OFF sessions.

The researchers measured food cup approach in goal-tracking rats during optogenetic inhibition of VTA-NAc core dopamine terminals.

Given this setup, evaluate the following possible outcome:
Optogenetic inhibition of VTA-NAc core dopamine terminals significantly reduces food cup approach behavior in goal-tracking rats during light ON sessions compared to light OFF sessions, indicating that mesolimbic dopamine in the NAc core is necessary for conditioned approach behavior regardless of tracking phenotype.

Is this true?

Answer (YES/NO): NO